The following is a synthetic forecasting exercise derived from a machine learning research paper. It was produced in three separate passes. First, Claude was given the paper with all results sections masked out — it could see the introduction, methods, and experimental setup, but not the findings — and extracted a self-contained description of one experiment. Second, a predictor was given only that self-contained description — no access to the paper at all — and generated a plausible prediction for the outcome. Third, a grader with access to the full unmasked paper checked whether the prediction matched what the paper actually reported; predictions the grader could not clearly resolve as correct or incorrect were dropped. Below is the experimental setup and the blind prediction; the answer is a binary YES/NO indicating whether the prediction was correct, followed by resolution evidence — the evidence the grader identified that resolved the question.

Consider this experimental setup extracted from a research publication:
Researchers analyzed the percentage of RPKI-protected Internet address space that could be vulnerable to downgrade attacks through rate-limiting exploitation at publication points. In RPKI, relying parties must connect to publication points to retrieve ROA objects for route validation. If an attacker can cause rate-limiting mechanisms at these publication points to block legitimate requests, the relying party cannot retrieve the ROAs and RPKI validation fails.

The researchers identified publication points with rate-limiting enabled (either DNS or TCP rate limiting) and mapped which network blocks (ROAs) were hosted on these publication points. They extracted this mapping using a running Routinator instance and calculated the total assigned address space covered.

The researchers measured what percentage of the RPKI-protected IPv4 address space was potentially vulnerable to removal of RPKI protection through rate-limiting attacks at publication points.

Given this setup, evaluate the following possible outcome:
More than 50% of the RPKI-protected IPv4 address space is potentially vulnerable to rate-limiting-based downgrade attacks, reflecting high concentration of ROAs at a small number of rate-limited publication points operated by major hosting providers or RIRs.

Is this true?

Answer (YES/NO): YES